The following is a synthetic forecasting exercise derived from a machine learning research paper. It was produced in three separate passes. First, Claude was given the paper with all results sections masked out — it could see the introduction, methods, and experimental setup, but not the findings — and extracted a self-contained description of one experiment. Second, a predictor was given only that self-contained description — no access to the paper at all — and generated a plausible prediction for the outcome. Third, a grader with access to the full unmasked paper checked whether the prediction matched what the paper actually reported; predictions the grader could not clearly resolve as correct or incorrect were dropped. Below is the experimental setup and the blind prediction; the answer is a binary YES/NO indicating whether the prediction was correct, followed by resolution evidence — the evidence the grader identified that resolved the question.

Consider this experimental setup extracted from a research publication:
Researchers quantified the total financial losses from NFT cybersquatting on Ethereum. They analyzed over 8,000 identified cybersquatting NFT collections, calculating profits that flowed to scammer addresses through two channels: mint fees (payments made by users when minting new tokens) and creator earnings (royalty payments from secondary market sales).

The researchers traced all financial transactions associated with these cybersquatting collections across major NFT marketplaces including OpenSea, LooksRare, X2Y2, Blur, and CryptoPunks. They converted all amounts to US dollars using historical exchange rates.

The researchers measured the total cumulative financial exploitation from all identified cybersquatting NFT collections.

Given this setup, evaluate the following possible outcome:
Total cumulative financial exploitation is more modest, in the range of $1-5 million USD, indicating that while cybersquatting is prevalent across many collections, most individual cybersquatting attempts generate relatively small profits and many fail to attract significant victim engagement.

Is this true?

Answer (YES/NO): NO